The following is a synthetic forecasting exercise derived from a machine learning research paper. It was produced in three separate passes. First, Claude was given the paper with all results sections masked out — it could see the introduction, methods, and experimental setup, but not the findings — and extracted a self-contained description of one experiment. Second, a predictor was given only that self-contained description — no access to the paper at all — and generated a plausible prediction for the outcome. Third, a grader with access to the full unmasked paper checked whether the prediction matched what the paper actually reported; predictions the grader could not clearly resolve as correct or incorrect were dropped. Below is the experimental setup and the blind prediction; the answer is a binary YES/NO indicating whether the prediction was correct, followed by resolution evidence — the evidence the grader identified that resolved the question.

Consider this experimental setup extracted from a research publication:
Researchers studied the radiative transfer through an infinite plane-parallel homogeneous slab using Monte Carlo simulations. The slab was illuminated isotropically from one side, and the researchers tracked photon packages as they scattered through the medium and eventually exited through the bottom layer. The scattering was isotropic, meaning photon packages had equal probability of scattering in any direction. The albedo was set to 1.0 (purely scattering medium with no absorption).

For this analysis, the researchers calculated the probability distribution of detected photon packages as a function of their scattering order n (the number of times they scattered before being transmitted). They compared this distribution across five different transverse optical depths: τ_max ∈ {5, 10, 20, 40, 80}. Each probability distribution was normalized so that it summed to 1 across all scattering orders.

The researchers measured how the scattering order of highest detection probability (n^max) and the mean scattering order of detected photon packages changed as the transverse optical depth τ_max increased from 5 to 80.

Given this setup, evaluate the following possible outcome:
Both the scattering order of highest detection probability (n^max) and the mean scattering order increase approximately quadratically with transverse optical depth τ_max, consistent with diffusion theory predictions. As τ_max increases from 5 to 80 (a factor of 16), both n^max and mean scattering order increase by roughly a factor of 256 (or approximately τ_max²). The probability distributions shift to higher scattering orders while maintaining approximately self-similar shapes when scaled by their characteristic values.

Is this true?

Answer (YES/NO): NO